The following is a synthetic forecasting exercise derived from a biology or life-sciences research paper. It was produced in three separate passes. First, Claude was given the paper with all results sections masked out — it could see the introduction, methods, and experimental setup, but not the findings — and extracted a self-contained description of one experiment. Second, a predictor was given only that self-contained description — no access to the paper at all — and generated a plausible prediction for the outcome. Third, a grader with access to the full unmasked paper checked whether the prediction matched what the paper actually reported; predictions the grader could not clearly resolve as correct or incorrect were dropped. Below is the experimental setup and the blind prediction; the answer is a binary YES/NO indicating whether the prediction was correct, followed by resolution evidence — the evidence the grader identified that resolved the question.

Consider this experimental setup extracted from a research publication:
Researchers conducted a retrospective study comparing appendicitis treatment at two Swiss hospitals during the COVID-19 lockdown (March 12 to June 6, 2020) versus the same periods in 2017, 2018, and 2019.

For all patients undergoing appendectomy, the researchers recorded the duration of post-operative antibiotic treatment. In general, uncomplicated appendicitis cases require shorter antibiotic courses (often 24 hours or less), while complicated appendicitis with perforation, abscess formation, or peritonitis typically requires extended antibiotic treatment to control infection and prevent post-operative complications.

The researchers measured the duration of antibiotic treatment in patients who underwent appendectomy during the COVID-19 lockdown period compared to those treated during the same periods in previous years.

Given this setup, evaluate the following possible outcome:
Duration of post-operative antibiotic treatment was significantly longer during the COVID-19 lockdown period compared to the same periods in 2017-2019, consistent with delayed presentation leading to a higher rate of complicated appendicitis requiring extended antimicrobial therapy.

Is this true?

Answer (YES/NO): YES